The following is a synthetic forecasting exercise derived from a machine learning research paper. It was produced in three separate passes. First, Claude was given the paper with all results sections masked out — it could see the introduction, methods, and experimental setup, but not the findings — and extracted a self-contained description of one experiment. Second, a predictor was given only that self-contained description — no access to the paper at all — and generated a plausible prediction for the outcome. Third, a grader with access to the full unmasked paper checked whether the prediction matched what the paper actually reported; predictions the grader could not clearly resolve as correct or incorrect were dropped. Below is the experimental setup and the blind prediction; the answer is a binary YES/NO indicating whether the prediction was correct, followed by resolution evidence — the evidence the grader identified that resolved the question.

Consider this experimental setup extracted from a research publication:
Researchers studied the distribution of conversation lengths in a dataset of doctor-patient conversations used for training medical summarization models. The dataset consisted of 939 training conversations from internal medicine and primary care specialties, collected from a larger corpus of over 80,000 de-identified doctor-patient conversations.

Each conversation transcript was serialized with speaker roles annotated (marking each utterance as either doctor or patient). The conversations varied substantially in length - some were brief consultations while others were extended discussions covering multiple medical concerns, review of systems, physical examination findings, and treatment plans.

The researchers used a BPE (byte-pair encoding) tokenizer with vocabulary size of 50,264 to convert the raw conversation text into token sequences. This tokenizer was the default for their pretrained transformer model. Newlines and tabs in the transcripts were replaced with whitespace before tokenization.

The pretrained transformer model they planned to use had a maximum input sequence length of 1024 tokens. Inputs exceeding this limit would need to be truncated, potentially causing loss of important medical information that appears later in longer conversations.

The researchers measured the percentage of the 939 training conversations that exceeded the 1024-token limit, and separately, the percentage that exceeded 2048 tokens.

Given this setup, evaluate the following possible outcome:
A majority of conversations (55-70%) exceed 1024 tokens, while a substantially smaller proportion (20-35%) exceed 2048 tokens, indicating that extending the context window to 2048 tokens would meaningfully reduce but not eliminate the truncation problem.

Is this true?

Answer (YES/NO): NO